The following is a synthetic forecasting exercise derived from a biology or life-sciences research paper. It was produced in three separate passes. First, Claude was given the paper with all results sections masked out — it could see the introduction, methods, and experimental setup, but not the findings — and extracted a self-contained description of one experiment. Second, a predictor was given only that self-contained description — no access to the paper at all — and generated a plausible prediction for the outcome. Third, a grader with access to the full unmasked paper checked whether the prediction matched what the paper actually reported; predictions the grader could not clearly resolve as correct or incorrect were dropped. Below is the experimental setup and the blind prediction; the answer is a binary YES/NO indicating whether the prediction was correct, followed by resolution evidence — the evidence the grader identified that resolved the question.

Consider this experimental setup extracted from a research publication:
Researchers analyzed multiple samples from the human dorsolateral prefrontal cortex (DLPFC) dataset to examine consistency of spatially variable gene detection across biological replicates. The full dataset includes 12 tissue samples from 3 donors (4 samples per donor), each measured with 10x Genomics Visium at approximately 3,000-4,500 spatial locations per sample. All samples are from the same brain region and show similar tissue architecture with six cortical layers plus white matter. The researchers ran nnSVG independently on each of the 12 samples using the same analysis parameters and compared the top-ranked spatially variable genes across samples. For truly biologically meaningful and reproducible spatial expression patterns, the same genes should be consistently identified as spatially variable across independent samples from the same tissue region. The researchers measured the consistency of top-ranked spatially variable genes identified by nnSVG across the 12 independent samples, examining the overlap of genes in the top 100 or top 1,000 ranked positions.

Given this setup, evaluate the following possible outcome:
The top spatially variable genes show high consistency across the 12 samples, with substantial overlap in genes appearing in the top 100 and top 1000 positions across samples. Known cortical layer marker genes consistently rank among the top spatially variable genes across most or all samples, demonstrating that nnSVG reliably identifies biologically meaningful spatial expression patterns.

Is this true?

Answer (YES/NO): NO